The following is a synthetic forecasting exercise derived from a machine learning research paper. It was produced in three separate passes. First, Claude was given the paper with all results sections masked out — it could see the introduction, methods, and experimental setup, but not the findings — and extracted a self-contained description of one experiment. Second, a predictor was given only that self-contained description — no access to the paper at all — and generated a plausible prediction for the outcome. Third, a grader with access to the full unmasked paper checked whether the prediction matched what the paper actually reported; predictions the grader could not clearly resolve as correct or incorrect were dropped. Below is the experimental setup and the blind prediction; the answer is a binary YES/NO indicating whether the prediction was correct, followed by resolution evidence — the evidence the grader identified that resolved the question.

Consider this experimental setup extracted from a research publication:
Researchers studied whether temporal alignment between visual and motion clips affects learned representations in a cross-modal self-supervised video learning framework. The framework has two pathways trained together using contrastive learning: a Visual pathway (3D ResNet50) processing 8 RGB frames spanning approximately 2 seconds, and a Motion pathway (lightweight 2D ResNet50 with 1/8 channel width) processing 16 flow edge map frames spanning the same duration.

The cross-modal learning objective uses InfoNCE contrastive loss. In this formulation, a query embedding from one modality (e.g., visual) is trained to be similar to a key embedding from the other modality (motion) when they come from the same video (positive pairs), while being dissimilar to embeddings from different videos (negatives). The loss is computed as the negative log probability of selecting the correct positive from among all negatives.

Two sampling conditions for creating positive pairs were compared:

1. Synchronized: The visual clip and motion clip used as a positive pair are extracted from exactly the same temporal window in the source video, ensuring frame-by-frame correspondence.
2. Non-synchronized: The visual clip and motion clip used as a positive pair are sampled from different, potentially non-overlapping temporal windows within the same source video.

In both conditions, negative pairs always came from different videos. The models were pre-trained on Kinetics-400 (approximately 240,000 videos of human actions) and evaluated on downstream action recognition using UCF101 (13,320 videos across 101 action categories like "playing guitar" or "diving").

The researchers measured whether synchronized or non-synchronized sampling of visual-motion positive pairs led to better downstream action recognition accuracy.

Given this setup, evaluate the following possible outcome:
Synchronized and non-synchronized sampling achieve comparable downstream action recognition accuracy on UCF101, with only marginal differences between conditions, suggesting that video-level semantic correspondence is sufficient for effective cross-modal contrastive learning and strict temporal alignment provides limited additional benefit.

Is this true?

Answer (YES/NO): NO